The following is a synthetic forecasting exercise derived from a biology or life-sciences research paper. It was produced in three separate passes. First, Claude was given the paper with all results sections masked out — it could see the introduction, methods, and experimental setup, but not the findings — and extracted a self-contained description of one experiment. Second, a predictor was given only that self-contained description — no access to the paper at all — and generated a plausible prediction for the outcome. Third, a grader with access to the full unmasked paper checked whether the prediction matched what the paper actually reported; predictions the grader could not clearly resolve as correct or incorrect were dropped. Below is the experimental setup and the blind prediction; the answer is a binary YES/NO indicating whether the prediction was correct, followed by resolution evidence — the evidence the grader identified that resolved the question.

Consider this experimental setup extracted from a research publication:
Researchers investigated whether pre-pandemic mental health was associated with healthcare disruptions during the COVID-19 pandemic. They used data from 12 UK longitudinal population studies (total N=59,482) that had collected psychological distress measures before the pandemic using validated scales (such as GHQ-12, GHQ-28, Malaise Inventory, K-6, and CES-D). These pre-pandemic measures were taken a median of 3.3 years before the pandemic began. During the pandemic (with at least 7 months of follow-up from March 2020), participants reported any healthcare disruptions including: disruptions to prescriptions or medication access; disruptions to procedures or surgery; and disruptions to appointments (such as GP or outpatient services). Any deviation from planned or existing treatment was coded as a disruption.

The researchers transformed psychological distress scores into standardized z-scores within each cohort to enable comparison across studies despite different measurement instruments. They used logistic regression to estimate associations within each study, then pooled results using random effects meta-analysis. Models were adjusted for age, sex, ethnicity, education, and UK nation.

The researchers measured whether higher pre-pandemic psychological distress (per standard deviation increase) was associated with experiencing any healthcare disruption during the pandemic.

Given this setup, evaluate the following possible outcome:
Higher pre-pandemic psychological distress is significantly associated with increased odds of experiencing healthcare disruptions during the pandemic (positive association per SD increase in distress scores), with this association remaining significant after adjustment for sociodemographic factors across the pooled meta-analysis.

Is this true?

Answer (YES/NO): YES